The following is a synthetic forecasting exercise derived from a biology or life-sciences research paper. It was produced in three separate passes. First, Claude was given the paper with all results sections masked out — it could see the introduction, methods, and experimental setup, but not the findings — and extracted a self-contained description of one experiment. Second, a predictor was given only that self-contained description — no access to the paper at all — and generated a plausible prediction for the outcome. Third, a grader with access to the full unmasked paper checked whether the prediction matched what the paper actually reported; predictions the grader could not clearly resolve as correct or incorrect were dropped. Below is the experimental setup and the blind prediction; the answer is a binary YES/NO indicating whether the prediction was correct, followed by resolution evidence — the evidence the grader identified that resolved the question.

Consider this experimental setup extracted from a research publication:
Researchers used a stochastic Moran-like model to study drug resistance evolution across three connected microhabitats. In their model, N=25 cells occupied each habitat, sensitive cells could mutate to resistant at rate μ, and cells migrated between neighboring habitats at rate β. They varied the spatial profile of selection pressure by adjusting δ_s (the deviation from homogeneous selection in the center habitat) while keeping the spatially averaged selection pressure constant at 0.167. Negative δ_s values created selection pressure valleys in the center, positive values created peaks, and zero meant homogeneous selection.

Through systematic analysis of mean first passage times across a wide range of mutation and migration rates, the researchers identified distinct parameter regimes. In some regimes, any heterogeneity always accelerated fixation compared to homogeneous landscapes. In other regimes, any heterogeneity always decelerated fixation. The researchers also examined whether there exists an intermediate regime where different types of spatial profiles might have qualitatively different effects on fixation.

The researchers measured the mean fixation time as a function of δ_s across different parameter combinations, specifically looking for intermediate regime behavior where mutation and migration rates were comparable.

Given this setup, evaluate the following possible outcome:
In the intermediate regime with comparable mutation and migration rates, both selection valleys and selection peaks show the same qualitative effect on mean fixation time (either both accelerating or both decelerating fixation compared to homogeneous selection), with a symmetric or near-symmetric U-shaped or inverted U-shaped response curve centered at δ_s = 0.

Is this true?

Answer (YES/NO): NO